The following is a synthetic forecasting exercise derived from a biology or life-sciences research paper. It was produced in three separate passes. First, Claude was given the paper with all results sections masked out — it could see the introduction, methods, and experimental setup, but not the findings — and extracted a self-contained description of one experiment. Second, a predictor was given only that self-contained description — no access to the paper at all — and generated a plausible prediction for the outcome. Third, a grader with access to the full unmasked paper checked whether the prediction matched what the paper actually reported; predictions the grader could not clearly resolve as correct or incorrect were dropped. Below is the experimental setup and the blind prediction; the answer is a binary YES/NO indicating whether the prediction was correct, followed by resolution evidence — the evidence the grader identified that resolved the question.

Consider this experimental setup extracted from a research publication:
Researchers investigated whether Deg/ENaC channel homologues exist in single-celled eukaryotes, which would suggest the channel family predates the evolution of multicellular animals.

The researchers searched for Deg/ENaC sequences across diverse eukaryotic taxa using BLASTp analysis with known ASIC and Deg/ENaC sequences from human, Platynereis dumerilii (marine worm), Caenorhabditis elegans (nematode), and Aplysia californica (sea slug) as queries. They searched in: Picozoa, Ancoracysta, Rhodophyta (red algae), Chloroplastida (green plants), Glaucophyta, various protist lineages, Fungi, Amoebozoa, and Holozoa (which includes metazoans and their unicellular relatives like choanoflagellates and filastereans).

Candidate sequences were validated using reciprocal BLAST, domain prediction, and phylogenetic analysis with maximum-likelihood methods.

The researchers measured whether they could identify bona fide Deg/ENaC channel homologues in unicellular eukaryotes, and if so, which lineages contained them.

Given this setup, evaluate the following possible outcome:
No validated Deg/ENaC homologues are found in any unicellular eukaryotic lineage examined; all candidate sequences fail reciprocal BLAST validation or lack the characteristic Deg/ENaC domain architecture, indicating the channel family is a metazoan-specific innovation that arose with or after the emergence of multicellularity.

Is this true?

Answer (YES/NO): NO